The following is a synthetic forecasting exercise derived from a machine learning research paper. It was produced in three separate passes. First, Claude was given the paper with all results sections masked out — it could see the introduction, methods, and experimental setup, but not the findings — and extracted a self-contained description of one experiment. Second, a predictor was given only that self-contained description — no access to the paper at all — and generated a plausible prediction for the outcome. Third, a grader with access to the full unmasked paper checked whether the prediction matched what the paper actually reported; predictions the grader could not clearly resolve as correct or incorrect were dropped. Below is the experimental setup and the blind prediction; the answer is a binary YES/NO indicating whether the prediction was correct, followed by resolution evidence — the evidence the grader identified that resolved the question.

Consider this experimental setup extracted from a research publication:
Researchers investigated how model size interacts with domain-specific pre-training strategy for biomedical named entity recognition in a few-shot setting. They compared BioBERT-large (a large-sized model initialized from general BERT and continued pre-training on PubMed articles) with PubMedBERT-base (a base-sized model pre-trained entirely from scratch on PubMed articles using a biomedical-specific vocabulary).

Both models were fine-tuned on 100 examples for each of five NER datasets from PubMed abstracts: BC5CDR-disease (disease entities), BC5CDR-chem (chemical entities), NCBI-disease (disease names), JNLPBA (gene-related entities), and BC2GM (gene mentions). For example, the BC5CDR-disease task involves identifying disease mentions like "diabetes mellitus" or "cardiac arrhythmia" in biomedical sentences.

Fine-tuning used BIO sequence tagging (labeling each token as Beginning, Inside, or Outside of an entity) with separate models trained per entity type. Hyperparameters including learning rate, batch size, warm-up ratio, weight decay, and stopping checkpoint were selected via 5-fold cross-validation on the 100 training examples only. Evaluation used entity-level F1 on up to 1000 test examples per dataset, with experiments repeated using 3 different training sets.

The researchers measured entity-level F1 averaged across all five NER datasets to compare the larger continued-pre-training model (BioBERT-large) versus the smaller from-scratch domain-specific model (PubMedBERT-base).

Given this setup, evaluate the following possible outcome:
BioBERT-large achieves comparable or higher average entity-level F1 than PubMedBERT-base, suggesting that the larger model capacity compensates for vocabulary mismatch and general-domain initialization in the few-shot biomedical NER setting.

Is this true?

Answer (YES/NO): NO